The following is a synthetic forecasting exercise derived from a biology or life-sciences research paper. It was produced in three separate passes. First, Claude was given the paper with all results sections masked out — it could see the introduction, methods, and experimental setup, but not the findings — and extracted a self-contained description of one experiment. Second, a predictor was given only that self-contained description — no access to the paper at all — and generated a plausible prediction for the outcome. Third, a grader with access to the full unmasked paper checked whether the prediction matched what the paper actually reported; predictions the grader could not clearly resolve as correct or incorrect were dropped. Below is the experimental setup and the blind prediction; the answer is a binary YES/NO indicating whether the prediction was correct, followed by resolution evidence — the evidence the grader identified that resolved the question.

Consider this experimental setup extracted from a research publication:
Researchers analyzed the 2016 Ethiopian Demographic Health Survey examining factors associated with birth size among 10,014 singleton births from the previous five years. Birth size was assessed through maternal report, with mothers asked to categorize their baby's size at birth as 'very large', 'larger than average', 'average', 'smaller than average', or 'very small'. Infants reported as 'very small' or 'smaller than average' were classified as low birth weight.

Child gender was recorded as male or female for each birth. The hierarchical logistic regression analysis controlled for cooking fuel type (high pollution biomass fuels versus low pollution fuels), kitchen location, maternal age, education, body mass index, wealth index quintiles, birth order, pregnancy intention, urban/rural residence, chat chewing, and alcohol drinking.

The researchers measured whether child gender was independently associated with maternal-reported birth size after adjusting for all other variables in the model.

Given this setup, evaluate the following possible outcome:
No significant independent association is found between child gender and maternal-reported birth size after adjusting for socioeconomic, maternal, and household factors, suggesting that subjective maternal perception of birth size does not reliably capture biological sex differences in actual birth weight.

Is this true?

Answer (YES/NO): NO